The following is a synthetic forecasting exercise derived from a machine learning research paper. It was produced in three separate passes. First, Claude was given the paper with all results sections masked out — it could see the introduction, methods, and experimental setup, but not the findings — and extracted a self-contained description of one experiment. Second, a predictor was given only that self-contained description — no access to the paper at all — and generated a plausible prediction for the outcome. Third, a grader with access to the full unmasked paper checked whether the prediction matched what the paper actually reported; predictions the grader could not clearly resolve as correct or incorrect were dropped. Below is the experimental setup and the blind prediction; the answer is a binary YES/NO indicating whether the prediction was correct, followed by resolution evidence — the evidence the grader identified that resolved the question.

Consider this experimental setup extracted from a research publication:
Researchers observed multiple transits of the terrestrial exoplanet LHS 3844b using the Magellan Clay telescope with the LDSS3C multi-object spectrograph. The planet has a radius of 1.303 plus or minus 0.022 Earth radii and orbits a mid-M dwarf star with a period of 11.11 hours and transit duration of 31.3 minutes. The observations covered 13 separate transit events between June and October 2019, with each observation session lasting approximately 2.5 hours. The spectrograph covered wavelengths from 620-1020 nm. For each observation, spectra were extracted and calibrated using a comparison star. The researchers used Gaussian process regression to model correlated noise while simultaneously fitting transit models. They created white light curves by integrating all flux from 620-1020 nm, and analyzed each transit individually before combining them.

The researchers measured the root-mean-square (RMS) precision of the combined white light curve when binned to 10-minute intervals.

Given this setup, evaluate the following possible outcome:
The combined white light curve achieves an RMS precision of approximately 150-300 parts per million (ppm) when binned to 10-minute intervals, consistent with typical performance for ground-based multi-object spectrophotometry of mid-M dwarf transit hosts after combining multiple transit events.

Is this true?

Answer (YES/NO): NO